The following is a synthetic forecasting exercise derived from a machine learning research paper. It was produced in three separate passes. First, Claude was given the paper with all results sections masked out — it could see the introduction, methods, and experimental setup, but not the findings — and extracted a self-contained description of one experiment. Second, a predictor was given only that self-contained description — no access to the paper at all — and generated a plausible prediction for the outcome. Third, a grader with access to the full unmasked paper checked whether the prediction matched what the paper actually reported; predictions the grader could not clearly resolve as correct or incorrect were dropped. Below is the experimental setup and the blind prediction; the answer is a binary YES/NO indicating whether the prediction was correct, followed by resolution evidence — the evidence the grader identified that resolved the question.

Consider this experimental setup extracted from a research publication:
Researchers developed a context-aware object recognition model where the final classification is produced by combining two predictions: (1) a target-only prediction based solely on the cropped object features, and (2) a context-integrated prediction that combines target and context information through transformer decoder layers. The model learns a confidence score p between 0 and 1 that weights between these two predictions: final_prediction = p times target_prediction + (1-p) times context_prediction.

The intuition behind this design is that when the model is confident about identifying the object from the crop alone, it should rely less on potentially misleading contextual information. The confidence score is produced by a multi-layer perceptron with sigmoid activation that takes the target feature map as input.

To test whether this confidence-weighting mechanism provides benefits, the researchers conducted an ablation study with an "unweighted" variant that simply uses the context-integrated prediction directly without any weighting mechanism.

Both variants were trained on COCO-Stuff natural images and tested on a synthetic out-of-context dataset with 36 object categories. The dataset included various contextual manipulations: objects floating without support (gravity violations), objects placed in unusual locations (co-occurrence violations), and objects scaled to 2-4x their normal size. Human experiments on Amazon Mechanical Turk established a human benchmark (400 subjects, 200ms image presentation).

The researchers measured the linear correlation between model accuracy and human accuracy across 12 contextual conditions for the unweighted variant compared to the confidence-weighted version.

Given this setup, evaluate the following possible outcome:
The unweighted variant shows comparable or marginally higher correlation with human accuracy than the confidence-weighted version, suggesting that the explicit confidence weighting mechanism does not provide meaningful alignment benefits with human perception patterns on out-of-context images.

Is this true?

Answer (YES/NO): NO